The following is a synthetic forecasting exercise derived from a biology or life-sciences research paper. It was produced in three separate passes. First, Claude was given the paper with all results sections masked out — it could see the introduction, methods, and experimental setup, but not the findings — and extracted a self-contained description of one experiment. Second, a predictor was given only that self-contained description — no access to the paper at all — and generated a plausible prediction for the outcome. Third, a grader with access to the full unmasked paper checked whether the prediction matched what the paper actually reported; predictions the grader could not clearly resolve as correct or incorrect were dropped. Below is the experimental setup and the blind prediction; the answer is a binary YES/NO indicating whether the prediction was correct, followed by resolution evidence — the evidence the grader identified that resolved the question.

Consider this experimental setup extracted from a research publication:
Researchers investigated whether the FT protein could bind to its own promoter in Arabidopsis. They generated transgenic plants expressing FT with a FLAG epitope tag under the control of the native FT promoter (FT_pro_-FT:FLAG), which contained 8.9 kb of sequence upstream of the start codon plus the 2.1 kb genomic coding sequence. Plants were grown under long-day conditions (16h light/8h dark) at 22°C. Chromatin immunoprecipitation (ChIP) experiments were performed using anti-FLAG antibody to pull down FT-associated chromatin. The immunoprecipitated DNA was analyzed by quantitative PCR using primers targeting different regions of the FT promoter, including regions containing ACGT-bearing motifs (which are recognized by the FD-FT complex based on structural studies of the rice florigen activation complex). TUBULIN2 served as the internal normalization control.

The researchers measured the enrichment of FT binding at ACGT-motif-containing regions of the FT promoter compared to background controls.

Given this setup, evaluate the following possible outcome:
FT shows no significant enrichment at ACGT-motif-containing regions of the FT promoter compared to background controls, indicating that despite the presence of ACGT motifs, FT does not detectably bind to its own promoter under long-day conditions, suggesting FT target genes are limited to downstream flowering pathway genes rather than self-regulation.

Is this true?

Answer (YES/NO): NO